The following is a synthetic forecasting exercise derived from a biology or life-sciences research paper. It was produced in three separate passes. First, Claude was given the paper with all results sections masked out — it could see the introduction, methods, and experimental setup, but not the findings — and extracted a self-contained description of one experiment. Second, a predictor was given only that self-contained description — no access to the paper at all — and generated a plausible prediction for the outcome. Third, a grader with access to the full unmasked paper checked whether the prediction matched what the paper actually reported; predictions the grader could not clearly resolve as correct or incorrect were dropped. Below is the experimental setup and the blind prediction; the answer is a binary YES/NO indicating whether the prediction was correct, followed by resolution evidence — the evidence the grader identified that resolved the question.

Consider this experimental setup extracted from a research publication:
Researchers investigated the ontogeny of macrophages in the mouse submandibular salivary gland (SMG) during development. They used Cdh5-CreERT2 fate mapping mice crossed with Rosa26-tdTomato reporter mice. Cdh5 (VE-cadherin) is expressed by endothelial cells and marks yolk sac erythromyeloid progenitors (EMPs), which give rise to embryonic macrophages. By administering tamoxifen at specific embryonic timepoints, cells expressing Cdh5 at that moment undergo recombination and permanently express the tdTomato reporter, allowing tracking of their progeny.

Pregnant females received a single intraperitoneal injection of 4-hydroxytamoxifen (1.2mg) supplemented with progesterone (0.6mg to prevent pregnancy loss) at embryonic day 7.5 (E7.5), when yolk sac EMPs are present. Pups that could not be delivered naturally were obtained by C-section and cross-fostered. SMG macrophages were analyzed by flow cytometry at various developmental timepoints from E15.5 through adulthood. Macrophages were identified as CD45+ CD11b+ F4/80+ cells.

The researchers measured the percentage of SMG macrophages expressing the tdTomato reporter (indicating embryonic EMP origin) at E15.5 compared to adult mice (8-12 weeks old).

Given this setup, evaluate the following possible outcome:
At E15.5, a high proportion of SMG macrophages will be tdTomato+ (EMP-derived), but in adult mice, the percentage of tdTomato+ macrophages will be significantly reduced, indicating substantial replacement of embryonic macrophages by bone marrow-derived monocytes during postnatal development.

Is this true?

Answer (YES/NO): NO